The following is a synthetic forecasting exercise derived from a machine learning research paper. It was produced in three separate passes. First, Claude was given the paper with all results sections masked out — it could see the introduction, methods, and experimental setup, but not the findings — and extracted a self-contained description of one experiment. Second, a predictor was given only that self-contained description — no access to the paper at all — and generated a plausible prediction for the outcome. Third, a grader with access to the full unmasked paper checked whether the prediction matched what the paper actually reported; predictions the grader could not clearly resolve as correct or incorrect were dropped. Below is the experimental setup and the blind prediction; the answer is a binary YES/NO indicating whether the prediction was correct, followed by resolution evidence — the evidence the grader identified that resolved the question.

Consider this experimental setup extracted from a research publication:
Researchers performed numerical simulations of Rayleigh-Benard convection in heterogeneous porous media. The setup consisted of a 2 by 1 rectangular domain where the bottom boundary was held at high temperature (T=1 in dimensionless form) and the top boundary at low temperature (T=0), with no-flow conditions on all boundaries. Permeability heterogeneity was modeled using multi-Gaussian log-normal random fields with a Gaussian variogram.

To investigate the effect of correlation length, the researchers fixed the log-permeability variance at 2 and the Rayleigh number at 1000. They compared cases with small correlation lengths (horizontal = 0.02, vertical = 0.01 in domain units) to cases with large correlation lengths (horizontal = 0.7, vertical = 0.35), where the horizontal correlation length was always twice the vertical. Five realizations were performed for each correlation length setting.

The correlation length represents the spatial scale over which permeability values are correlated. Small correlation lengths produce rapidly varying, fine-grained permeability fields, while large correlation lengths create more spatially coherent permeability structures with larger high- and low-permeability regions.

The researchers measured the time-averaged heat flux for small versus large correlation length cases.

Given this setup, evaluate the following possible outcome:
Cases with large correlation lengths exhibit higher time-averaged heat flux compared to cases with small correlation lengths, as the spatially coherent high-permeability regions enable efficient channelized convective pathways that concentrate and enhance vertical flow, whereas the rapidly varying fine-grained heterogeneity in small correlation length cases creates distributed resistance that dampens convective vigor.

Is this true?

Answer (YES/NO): YES